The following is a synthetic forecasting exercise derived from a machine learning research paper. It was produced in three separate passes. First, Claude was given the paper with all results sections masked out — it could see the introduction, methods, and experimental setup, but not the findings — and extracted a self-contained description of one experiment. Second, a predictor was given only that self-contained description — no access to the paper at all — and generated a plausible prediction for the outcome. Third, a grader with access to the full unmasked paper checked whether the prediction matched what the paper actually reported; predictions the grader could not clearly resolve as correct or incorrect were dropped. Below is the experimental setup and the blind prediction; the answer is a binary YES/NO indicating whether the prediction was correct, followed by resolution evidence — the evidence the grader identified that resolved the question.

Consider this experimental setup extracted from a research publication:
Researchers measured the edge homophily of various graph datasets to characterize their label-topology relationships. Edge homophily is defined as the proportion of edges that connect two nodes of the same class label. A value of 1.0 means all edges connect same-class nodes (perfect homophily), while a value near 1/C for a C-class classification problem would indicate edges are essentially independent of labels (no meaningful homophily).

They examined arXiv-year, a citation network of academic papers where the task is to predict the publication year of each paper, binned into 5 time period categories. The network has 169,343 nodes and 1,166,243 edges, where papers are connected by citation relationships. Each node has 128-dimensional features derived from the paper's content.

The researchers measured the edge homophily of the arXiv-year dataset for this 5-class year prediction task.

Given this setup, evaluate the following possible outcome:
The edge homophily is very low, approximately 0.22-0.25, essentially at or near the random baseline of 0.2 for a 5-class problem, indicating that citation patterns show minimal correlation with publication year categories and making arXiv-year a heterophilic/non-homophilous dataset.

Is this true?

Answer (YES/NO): YES